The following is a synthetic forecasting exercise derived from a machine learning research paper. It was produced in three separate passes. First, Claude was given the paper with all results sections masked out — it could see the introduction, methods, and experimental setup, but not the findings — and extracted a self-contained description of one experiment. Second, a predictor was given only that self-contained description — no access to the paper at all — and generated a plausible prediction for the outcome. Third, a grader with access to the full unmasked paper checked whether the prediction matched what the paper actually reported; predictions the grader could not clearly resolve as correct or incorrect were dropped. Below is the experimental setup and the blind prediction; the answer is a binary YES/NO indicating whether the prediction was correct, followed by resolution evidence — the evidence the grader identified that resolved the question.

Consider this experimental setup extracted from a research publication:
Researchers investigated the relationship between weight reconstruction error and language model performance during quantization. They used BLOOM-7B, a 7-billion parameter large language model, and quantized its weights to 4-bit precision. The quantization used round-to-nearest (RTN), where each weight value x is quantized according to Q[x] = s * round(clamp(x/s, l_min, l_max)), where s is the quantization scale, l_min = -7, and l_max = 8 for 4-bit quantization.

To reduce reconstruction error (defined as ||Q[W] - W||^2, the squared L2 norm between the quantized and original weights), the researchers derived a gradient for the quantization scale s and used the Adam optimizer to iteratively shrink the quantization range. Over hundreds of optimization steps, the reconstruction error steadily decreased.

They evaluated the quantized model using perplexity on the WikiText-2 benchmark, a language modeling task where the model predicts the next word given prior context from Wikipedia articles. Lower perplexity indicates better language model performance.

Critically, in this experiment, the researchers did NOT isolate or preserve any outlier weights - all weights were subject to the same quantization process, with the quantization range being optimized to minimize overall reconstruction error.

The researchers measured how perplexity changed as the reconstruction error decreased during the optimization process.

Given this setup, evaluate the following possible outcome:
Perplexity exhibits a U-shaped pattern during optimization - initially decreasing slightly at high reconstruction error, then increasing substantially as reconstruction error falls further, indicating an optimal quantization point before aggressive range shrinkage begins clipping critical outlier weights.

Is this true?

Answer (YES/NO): NO